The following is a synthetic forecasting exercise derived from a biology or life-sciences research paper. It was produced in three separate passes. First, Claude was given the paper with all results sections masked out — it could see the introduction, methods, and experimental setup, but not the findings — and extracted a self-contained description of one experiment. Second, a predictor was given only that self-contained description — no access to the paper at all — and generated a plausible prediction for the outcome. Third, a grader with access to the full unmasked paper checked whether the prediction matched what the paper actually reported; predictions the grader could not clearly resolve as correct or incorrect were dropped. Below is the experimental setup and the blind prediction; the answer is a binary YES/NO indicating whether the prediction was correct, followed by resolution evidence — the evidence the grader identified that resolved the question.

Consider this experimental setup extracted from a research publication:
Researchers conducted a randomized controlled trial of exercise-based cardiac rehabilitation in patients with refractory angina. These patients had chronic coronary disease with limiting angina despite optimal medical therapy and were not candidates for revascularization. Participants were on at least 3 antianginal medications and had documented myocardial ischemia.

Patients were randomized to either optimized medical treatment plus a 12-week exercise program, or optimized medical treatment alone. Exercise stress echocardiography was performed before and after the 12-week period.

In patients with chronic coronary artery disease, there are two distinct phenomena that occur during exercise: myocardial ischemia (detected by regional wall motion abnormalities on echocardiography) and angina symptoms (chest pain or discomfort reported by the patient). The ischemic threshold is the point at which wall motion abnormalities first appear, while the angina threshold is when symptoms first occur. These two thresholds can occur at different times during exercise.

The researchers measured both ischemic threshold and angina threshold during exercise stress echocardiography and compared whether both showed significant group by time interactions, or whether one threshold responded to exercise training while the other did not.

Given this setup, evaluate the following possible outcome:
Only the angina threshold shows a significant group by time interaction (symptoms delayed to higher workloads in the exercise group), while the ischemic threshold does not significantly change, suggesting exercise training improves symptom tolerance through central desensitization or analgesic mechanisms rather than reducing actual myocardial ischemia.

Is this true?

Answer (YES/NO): NO